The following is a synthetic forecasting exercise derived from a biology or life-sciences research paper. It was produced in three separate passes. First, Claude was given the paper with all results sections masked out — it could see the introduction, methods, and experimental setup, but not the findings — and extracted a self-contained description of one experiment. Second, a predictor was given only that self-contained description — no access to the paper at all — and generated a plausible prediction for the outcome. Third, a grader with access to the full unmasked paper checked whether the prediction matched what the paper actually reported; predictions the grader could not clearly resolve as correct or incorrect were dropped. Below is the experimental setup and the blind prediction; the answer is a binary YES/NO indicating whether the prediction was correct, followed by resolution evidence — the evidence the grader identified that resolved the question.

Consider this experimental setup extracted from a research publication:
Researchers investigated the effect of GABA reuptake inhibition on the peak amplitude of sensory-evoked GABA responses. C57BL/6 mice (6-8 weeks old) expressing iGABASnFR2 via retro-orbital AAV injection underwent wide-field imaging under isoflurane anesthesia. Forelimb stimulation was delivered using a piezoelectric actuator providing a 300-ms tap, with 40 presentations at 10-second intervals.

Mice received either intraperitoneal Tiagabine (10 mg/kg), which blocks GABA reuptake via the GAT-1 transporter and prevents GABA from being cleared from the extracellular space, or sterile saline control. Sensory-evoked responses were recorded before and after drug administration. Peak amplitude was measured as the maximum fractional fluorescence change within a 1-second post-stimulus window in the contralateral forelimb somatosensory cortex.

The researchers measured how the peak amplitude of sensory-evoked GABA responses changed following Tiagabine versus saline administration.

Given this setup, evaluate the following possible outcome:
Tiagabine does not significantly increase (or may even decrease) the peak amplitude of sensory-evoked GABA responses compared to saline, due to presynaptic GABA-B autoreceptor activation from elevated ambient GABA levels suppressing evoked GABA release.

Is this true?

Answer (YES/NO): YES